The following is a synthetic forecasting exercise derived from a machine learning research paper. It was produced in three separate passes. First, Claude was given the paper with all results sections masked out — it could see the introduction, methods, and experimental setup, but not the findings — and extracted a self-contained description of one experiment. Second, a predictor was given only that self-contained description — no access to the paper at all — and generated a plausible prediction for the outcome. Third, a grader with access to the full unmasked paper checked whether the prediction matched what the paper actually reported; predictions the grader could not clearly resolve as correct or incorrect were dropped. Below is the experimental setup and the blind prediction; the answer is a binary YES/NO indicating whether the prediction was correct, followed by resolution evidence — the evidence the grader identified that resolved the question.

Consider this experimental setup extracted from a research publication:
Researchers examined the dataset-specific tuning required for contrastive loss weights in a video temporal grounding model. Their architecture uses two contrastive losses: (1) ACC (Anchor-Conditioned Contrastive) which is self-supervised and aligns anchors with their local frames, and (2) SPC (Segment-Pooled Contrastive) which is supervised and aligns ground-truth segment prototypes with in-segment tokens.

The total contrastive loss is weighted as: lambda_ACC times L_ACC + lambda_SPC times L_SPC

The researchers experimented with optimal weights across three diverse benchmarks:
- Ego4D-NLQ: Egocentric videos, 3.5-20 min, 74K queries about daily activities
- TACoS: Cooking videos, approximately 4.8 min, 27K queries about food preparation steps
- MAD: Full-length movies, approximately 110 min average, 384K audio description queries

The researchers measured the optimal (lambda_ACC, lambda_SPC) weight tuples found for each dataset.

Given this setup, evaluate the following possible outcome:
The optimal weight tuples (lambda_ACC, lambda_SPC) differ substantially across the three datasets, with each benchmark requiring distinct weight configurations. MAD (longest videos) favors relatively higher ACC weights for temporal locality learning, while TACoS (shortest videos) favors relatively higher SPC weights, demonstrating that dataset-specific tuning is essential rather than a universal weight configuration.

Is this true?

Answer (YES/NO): NO